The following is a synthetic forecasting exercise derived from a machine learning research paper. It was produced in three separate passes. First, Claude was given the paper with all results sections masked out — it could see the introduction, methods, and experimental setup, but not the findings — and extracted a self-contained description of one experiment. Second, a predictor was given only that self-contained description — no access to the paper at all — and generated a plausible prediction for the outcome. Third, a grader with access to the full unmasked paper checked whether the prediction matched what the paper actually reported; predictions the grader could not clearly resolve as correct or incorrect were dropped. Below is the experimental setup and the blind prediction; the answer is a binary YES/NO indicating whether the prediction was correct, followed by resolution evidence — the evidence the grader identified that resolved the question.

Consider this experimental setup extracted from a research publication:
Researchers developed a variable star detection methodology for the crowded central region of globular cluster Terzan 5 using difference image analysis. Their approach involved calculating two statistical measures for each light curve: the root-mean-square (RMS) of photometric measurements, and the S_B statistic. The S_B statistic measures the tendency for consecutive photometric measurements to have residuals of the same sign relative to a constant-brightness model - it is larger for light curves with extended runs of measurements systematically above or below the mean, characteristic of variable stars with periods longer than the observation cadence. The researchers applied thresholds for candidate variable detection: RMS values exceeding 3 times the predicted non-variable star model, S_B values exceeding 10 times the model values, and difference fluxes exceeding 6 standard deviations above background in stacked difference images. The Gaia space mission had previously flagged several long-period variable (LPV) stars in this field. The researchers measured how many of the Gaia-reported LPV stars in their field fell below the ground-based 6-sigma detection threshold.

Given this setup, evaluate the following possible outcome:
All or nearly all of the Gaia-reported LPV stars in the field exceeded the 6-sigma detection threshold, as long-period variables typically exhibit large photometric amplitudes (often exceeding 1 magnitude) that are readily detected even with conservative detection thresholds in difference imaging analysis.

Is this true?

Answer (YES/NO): YES